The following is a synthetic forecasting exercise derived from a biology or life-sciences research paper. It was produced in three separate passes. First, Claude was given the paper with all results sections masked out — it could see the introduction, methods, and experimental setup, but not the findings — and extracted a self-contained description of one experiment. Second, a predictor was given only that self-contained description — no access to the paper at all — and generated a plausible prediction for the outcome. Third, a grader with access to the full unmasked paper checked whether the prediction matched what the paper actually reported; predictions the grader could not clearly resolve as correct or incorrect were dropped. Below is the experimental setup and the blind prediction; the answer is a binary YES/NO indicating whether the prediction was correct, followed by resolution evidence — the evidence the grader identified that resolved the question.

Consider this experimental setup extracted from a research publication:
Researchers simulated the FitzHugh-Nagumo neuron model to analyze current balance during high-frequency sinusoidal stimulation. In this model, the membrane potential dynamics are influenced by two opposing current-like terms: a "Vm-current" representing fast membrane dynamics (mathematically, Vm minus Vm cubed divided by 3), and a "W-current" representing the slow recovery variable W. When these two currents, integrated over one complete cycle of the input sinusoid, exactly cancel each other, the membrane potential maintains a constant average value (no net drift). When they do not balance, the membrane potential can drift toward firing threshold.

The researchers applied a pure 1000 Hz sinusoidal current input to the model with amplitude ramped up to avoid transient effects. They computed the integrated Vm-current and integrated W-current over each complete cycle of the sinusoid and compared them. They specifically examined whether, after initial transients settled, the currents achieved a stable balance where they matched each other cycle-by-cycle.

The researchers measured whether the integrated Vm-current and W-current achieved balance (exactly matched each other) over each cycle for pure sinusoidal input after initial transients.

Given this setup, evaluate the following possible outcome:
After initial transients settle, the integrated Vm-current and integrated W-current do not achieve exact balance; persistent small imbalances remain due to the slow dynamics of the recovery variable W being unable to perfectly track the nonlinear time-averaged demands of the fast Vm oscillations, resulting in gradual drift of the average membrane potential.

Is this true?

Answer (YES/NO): NO